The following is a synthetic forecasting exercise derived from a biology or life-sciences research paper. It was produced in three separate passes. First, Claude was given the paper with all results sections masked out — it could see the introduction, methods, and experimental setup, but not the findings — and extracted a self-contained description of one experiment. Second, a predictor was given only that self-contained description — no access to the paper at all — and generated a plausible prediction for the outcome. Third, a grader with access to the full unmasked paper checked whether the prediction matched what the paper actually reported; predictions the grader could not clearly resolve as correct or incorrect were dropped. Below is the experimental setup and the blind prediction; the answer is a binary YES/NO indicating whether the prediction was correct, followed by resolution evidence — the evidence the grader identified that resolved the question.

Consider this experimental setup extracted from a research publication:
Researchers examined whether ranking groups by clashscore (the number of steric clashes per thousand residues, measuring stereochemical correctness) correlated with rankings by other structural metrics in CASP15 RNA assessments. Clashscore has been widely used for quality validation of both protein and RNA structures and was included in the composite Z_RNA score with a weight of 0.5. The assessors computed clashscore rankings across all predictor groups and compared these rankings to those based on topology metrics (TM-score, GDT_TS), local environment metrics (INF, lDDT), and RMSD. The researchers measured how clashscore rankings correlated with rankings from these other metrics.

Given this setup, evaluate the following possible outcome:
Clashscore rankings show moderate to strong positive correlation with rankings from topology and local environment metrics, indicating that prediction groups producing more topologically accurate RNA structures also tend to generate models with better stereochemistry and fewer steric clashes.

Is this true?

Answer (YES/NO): NO